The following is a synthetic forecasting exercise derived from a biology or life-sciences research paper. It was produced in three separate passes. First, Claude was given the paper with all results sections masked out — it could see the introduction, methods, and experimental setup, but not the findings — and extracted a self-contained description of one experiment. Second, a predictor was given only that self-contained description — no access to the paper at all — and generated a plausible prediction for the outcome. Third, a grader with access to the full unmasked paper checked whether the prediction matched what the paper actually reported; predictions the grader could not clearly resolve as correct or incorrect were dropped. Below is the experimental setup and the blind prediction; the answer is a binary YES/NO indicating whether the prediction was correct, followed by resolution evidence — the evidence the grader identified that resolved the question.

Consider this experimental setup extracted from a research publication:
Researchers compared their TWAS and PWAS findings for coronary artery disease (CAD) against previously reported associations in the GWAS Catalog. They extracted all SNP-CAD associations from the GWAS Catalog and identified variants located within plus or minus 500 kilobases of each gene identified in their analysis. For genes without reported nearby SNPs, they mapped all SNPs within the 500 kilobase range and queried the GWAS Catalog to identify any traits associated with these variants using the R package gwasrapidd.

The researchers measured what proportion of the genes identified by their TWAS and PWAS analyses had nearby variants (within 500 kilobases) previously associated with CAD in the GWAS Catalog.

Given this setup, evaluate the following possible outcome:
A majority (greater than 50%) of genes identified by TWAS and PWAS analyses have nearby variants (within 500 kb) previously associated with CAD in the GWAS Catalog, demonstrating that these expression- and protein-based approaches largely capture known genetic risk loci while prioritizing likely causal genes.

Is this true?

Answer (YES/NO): YES